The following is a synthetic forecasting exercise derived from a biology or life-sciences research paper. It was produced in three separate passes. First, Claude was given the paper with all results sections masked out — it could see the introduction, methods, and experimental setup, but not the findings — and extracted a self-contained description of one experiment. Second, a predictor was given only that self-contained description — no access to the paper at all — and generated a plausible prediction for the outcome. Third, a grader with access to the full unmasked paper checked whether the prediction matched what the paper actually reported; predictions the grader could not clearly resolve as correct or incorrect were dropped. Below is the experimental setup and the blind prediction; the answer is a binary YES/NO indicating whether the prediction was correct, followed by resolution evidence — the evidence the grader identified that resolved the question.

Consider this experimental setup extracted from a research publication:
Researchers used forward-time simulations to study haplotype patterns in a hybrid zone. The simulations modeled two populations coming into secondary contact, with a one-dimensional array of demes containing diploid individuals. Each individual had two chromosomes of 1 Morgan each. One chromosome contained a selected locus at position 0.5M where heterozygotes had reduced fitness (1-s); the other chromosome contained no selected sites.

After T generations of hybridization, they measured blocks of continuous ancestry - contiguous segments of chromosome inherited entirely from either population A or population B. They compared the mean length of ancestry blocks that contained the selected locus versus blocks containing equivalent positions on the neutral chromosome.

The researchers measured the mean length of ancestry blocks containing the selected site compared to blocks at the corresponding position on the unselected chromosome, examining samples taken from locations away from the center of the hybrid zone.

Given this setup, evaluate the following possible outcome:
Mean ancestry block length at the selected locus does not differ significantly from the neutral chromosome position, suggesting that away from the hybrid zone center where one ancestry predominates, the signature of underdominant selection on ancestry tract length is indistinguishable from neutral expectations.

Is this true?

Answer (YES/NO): NO